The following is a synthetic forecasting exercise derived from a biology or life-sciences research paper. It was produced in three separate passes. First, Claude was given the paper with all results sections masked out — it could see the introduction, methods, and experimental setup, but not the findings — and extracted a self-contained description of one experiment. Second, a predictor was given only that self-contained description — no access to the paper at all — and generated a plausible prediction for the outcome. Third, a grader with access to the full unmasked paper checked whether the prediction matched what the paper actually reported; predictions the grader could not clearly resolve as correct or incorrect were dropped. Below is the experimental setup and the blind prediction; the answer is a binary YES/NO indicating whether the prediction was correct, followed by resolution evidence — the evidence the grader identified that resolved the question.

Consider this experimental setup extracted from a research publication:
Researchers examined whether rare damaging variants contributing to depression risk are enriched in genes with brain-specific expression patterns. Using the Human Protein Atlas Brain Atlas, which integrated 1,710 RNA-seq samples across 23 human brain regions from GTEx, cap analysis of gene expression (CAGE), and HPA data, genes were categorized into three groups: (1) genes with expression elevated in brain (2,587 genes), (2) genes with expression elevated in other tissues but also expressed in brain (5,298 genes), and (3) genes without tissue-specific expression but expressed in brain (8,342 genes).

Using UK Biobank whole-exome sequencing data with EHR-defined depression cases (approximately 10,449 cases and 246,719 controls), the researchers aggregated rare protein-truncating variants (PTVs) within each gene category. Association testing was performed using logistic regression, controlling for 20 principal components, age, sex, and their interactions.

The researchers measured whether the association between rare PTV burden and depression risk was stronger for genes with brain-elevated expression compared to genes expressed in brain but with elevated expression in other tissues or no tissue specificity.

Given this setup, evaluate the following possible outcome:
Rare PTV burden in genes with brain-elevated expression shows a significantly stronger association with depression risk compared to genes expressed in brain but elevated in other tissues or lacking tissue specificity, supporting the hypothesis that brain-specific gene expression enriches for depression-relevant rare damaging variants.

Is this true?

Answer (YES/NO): YES